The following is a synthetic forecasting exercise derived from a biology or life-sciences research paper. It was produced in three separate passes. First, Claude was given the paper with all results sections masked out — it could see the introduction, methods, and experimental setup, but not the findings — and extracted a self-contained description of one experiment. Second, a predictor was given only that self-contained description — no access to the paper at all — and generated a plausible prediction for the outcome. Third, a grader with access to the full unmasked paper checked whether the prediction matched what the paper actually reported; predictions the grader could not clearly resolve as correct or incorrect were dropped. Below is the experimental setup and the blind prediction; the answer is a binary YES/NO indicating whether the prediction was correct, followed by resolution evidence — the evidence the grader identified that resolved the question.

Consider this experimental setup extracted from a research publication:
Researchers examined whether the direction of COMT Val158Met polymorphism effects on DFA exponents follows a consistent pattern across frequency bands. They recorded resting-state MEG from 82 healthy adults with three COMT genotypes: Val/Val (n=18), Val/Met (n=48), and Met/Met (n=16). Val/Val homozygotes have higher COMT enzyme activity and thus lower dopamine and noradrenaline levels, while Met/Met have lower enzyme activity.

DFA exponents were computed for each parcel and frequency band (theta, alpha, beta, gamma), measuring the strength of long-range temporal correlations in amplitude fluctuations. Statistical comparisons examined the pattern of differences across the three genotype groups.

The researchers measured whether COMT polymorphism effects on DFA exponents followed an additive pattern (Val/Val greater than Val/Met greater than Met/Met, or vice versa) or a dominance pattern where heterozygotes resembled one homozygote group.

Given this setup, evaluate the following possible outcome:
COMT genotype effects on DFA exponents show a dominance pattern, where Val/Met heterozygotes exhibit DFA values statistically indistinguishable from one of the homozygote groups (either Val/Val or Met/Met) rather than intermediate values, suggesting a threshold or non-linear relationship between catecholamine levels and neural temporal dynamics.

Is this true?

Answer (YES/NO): NO